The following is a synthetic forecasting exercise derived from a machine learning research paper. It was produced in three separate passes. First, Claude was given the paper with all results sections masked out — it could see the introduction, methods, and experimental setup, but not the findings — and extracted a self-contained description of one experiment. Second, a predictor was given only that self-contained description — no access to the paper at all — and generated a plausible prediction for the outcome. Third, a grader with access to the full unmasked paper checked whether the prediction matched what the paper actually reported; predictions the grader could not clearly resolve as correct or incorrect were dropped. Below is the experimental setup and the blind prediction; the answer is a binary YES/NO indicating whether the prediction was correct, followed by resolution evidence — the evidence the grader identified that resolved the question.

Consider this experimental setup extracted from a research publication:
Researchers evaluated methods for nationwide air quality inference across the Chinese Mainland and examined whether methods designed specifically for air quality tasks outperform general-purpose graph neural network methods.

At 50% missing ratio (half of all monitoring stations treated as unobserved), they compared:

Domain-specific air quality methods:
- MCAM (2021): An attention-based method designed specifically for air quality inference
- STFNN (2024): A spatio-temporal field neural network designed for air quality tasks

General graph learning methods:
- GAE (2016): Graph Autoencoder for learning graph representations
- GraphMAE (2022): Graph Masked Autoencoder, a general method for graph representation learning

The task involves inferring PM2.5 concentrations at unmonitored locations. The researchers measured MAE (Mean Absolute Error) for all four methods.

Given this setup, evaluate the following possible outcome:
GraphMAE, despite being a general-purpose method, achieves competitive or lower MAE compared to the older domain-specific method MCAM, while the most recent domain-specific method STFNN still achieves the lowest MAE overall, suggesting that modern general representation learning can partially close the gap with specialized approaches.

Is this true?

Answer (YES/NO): YES